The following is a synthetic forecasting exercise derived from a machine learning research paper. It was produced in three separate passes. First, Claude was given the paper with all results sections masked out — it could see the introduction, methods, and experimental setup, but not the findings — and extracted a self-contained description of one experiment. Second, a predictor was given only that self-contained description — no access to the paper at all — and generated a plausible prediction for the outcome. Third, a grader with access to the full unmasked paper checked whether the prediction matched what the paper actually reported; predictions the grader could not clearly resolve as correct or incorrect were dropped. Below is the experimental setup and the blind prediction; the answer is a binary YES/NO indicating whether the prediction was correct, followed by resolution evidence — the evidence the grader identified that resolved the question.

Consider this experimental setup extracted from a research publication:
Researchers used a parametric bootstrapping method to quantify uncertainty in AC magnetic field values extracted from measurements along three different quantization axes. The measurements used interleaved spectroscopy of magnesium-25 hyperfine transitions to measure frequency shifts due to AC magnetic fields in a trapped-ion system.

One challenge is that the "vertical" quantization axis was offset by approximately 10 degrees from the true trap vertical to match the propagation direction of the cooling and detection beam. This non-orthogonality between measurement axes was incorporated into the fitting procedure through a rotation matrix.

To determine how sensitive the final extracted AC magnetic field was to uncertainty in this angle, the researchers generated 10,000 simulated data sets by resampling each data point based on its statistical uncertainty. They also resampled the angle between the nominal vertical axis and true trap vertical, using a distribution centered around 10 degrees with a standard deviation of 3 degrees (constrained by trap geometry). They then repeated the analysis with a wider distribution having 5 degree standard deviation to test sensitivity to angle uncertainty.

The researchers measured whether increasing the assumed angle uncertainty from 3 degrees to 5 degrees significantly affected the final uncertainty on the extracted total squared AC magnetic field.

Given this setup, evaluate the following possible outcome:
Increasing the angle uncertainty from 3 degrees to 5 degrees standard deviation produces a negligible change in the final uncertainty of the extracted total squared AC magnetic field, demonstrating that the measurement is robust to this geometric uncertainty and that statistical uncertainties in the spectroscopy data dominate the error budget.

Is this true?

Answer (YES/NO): YES